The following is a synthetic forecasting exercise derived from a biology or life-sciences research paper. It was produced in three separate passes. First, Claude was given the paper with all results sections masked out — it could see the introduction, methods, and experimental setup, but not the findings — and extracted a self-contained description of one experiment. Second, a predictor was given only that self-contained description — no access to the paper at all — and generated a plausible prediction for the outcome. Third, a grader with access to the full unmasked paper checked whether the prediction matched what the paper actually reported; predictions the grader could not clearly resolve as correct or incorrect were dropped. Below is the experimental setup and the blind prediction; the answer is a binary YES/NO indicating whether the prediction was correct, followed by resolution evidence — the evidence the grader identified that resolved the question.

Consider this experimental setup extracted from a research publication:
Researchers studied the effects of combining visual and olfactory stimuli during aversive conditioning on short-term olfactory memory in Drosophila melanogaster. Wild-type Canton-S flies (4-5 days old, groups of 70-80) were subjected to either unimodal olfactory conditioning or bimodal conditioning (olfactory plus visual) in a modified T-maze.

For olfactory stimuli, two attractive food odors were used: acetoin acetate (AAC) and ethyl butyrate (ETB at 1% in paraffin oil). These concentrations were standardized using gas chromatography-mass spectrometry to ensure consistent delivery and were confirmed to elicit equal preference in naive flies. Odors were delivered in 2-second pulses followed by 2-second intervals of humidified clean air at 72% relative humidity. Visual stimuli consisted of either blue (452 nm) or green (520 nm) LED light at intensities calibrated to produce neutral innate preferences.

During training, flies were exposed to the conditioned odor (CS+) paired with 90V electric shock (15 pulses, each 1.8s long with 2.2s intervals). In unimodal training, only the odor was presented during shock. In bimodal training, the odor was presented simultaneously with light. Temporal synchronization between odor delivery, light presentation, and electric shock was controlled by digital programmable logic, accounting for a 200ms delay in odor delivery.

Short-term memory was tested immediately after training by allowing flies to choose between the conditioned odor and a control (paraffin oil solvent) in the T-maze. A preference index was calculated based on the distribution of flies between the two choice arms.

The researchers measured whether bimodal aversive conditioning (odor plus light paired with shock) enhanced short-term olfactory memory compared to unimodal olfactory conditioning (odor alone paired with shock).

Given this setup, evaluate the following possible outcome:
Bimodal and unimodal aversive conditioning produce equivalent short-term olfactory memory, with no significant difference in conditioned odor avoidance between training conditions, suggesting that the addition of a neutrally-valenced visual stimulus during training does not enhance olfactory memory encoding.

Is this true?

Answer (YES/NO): YES